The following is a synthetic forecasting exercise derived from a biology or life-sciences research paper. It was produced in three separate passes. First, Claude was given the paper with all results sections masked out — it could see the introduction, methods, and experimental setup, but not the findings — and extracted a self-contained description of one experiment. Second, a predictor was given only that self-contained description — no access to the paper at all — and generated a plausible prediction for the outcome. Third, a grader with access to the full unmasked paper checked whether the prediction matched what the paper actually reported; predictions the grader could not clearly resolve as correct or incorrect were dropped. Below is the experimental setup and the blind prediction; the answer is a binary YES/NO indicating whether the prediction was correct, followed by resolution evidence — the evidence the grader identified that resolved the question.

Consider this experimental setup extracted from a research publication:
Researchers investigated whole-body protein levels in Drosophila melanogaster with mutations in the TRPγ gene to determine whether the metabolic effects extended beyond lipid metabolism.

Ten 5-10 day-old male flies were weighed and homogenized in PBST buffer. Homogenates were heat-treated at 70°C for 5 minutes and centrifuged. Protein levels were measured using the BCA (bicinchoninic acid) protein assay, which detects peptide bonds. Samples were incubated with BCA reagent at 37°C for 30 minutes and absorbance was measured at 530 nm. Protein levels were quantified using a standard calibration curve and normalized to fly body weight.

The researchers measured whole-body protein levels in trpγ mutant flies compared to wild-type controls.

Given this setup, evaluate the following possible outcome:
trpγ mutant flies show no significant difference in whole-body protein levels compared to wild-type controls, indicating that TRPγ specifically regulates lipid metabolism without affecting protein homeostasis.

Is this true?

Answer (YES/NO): NO